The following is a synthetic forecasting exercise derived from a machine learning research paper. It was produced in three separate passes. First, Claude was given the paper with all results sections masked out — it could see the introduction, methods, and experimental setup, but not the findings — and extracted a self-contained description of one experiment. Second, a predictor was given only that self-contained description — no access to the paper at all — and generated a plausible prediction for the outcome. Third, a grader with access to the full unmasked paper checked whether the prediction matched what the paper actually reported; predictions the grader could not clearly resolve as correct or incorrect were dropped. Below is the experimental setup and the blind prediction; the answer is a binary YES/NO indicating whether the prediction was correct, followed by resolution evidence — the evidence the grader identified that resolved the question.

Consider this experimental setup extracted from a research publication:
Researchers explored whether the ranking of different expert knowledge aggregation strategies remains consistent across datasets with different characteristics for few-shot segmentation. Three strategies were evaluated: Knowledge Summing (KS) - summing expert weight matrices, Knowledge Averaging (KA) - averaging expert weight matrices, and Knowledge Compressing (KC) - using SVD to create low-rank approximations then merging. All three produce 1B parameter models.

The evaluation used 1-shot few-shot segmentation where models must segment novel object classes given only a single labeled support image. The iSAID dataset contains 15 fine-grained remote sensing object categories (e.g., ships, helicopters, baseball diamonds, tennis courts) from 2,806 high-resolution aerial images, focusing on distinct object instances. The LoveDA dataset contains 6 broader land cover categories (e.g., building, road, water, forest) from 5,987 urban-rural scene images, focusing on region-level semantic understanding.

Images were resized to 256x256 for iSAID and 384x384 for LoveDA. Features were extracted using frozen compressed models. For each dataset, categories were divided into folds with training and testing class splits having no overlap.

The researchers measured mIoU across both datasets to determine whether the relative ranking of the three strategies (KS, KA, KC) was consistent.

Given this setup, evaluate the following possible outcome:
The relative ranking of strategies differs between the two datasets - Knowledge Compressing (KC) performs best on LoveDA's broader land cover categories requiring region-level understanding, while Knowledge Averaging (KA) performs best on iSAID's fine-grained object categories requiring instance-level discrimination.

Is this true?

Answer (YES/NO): NO